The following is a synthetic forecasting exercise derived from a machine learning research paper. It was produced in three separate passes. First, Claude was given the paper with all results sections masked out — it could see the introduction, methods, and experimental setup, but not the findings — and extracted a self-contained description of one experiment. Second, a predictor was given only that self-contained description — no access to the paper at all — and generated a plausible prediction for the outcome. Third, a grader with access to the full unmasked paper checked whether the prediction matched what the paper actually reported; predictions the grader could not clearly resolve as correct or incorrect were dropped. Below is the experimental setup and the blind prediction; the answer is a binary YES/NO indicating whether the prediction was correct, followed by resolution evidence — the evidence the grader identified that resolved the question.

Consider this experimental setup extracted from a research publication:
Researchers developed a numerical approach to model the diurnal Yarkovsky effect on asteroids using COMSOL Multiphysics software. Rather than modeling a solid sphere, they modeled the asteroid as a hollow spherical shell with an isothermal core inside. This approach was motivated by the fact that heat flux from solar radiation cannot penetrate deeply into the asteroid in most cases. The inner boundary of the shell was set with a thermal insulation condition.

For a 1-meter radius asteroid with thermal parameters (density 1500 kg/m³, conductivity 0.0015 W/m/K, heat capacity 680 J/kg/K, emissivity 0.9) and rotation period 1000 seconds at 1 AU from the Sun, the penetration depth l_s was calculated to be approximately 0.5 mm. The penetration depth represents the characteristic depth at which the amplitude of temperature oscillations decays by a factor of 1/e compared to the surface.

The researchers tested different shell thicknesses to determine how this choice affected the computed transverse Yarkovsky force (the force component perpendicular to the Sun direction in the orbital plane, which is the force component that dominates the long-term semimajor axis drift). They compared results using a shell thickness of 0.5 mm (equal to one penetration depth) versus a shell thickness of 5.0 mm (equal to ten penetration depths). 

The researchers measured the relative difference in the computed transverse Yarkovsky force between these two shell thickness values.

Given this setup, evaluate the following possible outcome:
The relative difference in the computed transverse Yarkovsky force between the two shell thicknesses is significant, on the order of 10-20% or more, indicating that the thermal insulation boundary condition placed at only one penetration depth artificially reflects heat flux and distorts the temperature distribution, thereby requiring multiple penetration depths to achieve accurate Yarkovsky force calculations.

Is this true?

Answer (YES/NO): YES